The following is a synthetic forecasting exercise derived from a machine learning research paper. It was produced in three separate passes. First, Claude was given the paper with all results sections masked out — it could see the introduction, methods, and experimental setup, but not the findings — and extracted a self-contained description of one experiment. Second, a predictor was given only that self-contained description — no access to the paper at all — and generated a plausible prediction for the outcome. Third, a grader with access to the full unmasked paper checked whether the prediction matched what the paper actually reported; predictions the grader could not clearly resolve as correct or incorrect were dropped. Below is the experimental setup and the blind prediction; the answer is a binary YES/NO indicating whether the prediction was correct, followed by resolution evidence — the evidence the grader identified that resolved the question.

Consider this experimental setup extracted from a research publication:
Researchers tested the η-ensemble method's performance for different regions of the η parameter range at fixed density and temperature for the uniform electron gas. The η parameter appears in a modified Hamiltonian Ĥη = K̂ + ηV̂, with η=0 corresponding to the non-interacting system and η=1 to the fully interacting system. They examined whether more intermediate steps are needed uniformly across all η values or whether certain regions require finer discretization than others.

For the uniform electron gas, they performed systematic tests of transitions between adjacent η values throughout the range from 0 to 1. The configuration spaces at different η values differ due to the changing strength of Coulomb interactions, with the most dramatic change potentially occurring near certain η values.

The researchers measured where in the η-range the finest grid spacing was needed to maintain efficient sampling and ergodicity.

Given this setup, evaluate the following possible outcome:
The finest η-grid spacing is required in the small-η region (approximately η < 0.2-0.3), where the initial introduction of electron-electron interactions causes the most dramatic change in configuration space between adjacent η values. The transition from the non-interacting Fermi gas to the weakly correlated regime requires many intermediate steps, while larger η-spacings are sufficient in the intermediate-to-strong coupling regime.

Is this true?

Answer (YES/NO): YES